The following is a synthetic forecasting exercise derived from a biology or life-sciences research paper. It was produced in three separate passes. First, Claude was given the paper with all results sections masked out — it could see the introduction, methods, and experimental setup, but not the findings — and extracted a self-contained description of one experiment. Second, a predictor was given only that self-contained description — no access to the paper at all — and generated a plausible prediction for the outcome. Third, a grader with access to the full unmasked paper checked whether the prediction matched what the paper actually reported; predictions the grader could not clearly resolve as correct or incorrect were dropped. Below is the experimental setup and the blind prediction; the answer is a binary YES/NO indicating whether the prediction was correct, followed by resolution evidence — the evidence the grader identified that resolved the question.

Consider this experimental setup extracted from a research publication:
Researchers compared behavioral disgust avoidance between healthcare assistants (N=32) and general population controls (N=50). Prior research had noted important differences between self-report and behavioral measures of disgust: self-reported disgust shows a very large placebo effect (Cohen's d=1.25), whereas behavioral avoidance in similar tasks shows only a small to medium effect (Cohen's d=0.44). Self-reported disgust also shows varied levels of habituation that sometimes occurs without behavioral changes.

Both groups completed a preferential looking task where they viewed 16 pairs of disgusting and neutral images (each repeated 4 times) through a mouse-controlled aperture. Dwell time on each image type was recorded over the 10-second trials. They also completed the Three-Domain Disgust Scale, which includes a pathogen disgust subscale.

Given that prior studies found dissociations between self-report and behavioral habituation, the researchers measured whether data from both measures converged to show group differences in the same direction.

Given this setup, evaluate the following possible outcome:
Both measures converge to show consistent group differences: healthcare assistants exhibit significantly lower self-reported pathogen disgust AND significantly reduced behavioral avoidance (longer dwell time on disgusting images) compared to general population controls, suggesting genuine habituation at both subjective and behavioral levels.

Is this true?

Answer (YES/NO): YES